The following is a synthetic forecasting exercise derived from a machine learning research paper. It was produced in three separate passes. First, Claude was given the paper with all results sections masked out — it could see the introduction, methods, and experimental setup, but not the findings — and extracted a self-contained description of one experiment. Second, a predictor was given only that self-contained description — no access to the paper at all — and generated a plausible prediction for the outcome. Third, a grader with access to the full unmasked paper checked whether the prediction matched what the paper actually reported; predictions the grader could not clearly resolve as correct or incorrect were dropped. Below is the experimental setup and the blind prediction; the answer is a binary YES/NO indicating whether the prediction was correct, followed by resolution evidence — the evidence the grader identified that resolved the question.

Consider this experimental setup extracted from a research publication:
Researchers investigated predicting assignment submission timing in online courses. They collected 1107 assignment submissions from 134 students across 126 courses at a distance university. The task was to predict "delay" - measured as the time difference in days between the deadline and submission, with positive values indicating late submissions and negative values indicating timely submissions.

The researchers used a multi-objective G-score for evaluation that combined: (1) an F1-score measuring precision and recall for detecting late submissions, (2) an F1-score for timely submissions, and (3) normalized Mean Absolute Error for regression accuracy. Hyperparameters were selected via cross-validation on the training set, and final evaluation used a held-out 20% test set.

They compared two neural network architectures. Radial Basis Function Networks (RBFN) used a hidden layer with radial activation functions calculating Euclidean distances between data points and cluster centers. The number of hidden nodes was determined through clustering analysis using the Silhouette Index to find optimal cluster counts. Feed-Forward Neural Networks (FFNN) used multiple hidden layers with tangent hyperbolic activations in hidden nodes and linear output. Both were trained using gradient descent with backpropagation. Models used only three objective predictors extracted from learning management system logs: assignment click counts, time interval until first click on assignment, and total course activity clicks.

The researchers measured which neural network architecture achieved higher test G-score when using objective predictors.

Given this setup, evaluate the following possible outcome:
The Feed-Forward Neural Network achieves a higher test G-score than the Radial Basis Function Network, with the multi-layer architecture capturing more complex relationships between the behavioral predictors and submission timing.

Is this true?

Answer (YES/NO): NO